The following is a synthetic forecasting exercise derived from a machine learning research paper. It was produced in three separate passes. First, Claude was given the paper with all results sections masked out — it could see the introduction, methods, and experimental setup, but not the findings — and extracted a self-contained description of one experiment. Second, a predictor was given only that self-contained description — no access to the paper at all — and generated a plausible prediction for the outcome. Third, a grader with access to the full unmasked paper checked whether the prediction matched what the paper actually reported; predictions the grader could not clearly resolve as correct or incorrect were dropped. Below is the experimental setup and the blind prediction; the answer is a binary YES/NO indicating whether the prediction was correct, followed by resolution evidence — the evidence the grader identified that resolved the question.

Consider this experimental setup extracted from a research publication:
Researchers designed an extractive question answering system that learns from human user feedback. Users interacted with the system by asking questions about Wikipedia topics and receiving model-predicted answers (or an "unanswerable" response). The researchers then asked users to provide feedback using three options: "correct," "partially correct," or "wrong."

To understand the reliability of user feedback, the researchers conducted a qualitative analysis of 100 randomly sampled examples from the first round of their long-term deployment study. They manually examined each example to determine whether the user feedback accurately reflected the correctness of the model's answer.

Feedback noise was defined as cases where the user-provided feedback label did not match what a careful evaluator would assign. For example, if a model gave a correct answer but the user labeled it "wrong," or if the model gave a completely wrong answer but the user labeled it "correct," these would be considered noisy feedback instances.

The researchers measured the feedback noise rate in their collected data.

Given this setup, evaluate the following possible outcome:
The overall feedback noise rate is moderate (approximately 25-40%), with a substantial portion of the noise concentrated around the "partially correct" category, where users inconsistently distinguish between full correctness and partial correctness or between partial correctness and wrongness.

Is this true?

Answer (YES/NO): NO